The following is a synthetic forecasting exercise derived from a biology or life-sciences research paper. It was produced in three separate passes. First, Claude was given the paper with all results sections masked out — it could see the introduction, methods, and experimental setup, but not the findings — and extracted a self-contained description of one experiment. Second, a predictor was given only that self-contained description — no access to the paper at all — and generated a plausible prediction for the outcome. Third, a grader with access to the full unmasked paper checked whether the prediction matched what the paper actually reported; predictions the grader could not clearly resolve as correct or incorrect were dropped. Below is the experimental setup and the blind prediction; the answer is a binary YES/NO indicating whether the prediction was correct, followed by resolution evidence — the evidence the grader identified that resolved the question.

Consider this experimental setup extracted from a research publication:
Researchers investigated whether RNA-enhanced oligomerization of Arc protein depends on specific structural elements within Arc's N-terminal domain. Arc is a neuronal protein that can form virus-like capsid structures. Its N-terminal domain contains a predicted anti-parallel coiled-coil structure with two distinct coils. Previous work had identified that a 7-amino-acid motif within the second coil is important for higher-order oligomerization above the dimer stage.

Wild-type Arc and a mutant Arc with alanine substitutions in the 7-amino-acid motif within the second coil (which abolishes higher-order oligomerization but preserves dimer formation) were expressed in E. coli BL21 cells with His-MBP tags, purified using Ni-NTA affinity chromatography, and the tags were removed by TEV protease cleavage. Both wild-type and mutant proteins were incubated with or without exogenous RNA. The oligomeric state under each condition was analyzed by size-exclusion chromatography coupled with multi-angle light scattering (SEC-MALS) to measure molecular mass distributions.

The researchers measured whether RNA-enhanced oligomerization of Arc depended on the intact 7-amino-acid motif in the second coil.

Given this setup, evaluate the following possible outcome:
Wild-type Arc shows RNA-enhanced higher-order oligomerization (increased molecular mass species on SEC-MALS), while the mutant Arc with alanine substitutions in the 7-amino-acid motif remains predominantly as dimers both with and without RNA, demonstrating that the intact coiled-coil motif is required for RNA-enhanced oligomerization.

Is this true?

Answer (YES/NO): YES